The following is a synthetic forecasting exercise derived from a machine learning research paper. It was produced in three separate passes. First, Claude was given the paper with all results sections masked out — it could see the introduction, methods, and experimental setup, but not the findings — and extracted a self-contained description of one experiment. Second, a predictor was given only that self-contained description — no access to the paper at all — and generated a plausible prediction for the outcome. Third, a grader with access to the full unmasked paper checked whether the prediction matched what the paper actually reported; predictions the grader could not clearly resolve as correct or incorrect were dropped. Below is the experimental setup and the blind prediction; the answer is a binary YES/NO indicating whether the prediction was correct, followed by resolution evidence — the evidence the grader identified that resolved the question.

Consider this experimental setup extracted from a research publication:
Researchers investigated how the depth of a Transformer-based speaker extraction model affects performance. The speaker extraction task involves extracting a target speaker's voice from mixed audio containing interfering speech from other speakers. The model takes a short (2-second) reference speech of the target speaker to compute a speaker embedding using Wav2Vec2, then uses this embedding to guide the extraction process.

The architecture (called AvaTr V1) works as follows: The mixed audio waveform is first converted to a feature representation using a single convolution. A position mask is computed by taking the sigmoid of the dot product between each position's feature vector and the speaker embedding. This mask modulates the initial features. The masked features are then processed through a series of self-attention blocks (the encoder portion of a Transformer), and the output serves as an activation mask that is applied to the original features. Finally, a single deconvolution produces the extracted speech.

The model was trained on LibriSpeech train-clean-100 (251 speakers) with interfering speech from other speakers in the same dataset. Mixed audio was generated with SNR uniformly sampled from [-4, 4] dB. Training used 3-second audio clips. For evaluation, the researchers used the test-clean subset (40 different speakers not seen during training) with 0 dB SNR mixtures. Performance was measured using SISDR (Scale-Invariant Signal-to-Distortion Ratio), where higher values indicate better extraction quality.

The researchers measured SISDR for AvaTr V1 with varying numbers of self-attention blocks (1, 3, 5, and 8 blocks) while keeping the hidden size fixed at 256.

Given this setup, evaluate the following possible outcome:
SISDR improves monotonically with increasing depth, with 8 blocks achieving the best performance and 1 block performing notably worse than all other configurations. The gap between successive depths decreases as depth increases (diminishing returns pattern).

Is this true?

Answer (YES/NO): YES